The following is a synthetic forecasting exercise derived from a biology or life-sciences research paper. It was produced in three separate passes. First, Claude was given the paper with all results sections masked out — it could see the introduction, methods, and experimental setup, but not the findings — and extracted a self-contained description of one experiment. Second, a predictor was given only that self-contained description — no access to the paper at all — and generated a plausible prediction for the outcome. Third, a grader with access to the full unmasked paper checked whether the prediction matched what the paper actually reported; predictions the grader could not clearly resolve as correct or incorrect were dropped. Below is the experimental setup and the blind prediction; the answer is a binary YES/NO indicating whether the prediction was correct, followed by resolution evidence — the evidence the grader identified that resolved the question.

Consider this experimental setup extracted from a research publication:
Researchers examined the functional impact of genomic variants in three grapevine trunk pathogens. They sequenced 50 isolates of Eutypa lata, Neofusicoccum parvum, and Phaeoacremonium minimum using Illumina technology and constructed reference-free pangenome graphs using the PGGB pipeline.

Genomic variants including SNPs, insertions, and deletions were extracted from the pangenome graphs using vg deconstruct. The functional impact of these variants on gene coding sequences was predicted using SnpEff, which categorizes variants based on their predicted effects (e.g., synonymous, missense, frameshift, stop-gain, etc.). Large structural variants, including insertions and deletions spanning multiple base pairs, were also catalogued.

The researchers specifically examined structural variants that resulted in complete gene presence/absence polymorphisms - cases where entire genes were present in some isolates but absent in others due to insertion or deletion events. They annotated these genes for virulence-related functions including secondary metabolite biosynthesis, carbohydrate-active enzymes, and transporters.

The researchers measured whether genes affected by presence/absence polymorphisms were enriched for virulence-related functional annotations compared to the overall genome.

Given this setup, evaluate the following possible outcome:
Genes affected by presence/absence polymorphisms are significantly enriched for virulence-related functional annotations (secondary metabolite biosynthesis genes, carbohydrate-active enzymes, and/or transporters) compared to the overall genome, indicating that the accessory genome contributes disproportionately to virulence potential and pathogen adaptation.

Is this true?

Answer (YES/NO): NO